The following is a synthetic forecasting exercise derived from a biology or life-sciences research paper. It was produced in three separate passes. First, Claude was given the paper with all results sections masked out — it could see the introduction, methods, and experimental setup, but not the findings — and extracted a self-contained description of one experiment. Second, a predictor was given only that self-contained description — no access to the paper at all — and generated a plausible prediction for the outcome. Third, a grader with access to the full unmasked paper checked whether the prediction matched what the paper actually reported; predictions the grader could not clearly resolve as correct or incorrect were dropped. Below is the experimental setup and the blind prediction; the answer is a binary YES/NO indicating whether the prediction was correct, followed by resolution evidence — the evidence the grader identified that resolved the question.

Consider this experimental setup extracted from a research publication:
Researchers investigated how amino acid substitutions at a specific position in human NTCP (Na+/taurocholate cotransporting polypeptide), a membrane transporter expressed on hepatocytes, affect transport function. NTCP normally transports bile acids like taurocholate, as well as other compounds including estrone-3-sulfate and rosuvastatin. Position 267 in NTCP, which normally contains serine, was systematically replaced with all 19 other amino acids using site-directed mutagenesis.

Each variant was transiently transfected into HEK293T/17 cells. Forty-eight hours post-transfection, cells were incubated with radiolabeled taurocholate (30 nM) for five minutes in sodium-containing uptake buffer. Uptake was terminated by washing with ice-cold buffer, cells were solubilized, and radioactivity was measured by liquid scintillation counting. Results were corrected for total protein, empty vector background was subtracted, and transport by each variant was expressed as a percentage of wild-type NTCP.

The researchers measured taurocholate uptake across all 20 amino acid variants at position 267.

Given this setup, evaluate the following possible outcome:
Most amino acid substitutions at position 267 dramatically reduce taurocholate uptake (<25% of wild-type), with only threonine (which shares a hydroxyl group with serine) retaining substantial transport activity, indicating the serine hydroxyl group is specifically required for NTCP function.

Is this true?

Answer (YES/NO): NO